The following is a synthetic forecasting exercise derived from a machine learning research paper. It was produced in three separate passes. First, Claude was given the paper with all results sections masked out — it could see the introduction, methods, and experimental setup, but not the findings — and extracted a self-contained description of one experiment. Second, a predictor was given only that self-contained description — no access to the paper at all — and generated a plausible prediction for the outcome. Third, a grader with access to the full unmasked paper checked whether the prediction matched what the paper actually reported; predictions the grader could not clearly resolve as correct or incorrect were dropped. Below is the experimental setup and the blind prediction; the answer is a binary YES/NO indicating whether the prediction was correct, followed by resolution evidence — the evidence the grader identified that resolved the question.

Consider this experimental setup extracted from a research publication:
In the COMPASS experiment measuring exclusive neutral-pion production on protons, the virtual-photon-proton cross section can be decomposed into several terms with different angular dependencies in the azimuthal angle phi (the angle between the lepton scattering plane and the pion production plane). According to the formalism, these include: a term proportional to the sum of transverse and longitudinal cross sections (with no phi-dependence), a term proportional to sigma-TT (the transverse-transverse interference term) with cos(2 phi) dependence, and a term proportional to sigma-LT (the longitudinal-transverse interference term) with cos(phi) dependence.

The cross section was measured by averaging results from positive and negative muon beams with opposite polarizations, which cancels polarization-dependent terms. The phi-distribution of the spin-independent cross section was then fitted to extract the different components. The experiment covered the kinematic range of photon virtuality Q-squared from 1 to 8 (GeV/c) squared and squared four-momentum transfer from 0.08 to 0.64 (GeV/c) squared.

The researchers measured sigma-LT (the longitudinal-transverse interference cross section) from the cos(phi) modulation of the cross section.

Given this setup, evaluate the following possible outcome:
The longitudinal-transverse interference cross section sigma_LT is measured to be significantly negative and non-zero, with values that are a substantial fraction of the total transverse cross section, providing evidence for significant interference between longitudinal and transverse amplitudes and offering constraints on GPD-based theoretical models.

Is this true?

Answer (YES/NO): NO